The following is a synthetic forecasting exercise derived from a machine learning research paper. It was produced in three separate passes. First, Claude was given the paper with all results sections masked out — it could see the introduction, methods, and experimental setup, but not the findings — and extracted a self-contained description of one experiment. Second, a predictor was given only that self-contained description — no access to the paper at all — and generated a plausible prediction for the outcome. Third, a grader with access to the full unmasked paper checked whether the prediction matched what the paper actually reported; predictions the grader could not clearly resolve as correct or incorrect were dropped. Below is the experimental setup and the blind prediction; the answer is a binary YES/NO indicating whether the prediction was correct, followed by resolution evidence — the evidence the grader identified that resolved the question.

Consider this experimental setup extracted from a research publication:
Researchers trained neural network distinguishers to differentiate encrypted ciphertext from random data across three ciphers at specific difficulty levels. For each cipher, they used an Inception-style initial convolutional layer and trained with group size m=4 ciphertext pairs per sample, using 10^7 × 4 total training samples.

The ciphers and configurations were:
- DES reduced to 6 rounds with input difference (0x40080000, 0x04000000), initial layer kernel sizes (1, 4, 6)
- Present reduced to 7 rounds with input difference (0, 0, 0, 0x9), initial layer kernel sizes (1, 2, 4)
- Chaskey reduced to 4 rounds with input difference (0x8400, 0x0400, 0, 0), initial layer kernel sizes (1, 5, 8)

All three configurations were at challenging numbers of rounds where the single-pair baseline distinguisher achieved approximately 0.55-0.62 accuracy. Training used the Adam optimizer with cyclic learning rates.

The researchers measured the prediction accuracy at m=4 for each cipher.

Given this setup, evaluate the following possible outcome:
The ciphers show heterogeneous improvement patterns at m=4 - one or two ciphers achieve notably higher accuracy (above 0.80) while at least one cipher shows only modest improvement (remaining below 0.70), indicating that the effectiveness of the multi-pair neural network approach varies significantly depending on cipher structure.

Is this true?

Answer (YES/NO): YES